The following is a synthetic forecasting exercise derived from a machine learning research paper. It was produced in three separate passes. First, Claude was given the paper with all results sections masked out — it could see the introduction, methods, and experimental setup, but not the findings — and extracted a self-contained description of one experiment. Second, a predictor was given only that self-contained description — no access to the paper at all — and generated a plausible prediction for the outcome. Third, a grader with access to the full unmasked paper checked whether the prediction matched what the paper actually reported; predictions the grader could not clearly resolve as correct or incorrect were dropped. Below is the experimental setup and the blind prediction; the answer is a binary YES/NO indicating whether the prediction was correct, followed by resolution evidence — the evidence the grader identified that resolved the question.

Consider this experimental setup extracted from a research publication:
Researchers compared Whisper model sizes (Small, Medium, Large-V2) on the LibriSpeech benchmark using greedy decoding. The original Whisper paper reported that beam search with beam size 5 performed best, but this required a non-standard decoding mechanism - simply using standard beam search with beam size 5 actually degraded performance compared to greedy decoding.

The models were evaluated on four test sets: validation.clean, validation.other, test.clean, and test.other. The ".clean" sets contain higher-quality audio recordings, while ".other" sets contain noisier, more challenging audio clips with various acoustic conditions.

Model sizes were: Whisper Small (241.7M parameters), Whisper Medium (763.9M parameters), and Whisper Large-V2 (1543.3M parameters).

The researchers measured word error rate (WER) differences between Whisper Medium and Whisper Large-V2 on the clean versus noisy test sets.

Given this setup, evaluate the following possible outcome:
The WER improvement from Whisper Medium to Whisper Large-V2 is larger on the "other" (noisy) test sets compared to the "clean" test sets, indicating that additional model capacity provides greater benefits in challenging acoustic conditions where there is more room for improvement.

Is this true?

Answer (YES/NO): YES